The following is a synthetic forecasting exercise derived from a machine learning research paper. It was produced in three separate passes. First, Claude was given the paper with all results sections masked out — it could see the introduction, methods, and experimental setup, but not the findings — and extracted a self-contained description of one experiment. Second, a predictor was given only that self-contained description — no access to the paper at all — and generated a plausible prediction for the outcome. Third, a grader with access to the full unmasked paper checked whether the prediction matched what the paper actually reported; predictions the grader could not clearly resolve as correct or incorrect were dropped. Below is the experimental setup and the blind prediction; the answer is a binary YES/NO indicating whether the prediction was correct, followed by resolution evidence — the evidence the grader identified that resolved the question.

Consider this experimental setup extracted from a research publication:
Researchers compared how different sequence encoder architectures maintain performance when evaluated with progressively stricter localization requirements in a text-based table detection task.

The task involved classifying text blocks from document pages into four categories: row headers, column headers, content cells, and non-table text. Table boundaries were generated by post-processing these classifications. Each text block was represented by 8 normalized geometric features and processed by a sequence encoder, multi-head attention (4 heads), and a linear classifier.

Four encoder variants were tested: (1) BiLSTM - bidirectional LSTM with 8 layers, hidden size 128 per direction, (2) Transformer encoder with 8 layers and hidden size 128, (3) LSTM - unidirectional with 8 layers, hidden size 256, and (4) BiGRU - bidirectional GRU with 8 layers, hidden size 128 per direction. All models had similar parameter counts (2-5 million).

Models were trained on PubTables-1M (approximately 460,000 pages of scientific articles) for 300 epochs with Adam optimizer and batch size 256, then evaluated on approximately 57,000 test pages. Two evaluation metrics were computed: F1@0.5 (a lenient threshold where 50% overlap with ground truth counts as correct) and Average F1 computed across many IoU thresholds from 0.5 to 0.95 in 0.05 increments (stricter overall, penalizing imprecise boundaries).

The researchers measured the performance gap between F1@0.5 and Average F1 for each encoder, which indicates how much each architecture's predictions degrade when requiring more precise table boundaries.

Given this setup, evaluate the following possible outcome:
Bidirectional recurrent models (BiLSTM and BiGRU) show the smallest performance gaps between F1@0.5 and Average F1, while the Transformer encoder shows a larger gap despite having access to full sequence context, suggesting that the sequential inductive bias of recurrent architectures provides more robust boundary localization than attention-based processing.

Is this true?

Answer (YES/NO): NO